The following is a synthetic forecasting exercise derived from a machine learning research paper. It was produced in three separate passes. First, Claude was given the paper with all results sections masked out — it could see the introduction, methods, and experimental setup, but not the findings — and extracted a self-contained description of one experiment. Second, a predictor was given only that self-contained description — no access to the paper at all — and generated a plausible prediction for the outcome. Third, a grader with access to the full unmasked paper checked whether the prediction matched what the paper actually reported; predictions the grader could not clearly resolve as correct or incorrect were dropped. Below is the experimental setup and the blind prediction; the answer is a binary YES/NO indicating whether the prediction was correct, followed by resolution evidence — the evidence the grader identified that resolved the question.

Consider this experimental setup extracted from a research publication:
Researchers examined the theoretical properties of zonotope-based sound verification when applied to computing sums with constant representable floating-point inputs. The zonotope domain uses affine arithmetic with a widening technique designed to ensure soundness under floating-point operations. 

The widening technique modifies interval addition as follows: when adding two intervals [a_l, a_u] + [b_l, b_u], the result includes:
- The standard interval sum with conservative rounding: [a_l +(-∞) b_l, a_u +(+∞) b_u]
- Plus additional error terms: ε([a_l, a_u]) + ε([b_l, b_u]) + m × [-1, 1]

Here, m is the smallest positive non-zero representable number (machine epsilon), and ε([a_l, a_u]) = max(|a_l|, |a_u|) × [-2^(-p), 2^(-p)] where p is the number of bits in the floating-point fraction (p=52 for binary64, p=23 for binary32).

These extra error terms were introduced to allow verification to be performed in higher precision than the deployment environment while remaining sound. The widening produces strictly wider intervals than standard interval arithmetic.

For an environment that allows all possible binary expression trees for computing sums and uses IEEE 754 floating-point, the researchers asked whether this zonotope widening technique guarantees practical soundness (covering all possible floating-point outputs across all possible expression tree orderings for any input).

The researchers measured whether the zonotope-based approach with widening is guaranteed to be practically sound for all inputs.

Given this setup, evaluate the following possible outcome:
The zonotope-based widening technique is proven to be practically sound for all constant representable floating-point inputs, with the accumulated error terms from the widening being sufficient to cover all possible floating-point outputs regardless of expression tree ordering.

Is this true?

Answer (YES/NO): NO